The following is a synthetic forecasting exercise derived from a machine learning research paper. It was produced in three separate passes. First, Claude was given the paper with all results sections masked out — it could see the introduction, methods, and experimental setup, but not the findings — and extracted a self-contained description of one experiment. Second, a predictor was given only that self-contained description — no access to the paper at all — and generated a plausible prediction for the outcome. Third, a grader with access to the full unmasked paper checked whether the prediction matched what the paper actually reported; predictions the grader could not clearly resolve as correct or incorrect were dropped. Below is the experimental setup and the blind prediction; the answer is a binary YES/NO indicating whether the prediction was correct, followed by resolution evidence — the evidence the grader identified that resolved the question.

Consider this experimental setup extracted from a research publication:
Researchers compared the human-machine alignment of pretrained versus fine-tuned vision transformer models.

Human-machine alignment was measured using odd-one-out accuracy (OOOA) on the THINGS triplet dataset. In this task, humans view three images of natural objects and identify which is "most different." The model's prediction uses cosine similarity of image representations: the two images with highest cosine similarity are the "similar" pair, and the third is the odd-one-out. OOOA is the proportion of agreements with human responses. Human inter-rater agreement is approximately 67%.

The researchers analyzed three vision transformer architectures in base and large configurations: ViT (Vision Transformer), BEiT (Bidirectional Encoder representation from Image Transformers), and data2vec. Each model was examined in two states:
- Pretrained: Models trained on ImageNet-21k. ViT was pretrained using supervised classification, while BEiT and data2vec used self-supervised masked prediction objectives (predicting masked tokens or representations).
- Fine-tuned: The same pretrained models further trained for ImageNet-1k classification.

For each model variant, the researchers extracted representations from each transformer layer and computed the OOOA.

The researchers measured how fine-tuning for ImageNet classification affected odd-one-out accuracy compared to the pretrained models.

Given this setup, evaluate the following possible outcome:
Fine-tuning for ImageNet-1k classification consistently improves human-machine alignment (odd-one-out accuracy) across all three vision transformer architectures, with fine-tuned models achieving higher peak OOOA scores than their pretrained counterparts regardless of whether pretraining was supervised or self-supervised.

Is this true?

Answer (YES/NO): NO